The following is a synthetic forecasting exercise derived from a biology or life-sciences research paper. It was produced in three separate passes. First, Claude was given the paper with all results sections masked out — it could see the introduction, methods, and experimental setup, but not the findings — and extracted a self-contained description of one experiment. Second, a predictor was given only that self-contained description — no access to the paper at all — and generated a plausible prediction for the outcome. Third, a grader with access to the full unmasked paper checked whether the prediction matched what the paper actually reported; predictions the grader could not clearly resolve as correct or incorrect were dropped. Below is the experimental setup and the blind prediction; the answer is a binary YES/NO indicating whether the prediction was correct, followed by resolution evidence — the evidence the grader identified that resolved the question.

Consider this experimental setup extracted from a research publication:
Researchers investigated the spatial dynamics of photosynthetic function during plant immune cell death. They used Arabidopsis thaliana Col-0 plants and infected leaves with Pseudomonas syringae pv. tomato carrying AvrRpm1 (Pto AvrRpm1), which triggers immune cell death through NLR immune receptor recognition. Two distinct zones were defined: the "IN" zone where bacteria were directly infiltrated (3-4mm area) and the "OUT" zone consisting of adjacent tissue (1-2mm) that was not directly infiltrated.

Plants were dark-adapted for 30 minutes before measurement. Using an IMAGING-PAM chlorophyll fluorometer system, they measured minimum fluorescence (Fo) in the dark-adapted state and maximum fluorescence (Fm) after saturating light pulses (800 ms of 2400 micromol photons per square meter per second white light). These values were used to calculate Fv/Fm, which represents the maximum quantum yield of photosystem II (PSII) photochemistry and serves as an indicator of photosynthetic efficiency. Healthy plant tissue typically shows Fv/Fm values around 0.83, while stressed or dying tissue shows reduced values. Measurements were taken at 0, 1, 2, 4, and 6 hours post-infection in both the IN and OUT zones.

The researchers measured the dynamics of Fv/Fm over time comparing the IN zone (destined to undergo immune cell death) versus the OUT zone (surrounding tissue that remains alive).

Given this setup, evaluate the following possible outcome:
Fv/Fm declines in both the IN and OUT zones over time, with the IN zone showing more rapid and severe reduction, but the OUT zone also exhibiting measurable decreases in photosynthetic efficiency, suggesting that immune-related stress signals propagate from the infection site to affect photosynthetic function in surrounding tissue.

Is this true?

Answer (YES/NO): NO